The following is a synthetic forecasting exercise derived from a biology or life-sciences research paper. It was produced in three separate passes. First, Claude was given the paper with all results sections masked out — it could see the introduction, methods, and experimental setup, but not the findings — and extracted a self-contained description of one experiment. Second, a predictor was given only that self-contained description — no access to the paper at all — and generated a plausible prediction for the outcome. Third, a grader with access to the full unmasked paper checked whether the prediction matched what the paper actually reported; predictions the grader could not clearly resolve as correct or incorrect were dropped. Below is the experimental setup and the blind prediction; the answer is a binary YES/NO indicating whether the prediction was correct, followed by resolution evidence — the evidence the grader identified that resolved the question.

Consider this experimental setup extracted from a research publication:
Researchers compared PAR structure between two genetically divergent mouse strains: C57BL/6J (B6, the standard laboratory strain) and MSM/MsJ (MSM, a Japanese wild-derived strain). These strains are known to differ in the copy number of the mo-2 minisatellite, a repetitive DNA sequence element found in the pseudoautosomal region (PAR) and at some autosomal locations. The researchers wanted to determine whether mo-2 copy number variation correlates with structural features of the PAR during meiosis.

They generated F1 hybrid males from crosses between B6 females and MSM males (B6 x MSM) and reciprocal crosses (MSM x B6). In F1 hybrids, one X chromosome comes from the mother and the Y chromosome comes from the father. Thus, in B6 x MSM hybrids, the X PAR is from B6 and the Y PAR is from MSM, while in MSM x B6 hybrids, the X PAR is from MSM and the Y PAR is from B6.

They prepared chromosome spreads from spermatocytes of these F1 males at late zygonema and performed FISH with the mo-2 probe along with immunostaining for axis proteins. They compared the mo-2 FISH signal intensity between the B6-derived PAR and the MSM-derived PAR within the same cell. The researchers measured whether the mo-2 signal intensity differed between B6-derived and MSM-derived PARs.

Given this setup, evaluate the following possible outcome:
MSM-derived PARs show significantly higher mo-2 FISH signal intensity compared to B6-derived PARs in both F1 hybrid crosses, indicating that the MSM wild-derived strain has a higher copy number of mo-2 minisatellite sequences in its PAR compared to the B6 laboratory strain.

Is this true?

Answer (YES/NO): NO